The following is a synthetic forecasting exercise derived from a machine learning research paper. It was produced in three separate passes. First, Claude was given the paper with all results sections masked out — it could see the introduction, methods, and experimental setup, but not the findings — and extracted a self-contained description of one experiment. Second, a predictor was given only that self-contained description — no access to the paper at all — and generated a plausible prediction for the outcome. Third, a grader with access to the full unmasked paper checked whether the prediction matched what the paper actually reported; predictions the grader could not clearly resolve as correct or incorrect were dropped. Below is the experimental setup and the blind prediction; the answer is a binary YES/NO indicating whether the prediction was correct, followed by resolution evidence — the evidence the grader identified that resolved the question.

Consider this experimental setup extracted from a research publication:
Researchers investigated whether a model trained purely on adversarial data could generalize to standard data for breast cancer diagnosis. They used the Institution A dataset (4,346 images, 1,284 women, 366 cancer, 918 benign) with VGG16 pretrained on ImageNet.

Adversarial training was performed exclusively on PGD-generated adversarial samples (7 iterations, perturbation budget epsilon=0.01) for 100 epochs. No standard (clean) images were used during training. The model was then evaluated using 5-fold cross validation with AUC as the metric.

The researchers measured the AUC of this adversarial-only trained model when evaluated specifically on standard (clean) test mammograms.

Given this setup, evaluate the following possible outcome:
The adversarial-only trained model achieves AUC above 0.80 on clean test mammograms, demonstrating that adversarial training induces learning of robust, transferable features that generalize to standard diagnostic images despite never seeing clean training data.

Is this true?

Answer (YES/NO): NO